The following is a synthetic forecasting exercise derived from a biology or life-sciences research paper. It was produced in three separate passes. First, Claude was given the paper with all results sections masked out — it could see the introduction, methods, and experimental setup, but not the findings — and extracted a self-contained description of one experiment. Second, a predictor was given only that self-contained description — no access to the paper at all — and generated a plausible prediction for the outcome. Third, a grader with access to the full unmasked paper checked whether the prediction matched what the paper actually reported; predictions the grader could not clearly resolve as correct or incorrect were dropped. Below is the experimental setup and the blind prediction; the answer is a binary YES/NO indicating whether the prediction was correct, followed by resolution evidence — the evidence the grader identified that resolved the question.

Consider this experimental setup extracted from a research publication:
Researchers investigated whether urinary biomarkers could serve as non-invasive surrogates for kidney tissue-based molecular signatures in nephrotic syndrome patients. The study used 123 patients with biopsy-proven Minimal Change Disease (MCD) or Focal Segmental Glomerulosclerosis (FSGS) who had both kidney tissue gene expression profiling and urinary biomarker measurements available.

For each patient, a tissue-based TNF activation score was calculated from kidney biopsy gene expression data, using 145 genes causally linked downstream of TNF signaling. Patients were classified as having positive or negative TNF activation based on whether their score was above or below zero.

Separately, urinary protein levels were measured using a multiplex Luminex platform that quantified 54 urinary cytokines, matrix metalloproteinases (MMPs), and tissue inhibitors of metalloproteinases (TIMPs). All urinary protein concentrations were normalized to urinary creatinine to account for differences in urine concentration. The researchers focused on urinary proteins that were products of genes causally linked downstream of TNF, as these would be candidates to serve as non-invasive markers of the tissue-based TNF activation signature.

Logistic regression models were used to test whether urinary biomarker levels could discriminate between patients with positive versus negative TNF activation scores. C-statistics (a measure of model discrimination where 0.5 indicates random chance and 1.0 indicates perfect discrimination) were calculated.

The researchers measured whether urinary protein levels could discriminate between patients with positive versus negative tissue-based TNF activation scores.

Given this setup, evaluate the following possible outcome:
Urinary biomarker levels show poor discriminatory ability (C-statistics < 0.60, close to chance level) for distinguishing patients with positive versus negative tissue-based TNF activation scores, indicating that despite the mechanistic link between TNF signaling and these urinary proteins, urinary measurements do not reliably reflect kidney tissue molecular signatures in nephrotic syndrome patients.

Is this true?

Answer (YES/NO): NO